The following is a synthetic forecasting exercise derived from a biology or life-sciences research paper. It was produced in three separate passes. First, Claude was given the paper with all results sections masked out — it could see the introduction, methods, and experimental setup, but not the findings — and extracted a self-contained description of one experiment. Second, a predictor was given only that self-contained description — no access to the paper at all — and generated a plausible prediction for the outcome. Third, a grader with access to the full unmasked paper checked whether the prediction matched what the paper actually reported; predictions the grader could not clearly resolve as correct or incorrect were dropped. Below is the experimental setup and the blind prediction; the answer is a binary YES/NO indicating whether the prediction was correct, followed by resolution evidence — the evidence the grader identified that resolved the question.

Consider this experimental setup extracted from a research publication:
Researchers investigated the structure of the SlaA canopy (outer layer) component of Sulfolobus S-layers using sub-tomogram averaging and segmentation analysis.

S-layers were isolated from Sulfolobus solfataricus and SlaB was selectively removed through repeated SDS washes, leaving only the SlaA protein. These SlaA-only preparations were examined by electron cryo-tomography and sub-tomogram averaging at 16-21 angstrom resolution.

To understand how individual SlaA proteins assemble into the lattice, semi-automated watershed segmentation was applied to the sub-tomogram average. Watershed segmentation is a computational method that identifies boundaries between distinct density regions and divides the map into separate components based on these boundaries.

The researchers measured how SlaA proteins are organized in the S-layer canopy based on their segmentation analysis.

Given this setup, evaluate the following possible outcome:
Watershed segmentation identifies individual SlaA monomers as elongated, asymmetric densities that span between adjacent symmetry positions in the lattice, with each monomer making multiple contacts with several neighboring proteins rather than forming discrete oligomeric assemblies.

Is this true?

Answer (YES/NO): NO